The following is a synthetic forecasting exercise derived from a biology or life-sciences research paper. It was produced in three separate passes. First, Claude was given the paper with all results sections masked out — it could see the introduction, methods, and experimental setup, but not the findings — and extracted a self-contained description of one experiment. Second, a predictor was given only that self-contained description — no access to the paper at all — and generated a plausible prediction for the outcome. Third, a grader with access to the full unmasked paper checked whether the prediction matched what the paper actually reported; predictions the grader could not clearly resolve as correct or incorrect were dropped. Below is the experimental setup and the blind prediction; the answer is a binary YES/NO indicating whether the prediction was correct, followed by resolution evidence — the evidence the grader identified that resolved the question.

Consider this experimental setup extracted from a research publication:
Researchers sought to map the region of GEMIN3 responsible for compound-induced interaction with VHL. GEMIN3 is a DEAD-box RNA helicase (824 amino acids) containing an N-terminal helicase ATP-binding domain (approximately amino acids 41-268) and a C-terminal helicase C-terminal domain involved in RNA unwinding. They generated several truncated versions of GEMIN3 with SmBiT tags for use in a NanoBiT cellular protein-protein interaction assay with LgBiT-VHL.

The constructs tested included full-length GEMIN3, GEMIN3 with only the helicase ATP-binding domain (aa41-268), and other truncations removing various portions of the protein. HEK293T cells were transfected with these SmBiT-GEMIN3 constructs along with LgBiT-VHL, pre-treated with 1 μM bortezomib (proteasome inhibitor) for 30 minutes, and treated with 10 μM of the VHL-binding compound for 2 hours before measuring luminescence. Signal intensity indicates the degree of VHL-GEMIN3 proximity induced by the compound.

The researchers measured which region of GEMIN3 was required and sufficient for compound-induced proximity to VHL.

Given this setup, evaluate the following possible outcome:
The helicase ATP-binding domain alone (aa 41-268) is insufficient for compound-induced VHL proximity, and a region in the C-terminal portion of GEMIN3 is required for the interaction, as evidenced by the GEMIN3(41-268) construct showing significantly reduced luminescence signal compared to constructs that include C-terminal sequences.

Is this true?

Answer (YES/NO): NO